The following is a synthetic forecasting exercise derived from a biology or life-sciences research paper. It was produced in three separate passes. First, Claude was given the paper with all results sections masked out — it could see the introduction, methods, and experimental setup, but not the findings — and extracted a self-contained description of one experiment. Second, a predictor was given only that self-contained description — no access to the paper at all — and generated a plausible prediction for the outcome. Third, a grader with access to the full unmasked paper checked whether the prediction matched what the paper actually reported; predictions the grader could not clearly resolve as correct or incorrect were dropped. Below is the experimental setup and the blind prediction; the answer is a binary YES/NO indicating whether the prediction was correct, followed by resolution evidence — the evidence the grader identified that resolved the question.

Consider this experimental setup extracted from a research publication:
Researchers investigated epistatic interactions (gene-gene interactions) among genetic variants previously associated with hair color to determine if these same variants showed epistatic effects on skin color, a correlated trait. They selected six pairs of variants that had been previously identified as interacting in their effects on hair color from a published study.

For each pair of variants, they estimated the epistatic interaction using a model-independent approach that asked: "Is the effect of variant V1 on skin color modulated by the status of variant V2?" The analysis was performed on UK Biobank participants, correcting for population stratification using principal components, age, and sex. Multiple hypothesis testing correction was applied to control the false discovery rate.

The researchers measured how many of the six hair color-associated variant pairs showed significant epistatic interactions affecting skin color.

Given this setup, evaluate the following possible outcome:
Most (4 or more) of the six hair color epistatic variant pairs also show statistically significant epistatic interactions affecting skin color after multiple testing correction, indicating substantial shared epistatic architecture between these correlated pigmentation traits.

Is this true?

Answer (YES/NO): NO